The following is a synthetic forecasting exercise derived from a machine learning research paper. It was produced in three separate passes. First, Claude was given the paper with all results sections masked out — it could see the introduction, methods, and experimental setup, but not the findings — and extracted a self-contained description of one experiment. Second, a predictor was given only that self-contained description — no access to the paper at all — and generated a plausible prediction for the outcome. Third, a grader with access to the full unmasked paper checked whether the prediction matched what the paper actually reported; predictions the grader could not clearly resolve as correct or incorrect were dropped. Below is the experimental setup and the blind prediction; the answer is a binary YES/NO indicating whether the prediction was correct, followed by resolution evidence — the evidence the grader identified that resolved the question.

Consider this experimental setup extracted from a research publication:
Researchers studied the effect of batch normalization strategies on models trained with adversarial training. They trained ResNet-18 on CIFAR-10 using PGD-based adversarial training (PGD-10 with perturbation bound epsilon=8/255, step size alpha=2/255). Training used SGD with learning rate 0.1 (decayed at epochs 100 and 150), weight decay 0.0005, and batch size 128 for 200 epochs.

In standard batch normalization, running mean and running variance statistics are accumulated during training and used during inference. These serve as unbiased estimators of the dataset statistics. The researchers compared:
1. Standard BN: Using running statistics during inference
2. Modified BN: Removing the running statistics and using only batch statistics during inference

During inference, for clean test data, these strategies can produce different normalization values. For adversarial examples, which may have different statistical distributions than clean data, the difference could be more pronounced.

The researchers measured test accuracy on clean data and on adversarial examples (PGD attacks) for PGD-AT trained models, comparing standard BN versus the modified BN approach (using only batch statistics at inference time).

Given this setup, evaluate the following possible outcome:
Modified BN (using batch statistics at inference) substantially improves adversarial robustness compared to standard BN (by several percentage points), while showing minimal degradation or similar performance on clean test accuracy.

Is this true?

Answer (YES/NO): NO